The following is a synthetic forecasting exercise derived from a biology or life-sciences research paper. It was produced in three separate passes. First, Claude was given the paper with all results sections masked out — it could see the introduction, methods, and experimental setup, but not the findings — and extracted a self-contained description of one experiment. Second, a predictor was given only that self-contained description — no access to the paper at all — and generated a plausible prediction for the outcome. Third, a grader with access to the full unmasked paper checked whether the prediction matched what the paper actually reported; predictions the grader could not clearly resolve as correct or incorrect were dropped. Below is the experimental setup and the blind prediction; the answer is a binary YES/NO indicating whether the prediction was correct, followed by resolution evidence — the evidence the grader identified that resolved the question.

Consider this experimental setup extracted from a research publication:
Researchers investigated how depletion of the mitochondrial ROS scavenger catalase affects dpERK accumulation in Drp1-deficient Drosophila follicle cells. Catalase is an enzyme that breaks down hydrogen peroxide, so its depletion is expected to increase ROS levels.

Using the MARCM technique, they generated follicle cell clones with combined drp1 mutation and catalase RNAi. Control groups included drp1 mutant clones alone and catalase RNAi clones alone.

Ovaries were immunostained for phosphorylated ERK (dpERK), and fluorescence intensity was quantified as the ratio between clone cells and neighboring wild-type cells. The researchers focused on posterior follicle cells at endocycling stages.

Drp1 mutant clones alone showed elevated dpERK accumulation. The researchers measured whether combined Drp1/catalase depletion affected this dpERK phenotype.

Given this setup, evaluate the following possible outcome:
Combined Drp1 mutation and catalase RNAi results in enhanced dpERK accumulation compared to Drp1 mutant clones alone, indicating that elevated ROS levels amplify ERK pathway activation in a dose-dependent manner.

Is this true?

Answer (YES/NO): NO